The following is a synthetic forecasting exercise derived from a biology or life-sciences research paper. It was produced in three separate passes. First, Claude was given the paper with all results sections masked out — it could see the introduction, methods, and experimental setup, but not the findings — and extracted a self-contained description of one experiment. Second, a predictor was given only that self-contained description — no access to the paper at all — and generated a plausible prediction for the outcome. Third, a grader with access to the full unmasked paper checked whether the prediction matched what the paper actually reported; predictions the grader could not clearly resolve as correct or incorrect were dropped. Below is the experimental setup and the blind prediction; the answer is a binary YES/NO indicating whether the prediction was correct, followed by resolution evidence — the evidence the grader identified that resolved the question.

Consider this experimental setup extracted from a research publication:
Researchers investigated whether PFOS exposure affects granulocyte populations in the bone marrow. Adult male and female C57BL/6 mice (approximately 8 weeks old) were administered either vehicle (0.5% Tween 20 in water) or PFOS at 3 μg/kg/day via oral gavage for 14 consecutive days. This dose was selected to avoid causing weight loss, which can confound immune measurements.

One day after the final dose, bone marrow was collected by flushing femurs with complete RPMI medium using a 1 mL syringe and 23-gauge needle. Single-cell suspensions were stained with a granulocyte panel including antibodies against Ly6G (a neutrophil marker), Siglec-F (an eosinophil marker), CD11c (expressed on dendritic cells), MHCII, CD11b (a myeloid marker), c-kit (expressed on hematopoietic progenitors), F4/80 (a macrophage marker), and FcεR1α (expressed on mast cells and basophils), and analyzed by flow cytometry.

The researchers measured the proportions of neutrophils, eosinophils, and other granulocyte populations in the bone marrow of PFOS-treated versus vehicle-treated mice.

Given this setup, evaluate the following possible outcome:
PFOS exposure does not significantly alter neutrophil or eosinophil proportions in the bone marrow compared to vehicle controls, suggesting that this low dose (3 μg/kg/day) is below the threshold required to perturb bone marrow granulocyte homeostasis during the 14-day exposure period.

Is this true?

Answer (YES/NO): YES